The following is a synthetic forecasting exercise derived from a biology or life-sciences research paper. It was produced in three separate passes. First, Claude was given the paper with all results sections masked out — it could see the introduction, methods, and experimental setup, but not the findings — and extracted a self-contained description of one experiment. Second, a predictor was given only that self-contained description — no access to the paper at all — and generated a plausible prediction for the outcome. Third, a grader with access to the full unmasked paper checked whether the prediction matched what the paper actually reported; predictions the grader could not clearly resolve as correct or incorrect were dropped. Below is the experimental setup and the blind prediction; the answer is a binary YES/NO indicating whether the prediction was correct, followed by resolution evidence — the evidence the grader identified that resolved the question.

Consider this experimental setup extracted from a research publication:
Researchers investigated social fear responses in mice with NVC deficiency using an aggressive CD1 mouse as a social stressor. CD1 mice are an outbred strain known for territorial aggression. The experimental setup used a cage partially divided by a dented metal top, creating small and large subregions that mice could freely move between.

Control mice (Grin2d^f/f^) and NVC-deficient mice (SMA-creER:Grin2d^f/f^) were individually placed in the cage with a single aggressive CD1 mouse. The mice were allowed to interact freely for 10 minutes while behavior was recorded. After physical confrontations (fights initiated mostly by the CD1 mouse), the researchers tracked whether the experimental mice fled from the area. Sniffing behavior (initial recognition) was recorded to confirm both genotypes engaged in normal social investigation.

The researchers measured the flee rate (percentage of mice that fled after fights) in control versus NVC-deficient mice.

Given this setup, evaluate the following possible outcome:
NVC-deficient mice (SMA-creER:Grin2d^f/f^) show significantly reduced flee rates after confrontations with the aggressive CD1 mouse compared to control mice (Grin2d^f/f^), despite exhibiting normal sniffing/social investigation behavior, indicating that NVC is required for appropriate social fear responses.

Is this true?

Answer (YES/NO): YES